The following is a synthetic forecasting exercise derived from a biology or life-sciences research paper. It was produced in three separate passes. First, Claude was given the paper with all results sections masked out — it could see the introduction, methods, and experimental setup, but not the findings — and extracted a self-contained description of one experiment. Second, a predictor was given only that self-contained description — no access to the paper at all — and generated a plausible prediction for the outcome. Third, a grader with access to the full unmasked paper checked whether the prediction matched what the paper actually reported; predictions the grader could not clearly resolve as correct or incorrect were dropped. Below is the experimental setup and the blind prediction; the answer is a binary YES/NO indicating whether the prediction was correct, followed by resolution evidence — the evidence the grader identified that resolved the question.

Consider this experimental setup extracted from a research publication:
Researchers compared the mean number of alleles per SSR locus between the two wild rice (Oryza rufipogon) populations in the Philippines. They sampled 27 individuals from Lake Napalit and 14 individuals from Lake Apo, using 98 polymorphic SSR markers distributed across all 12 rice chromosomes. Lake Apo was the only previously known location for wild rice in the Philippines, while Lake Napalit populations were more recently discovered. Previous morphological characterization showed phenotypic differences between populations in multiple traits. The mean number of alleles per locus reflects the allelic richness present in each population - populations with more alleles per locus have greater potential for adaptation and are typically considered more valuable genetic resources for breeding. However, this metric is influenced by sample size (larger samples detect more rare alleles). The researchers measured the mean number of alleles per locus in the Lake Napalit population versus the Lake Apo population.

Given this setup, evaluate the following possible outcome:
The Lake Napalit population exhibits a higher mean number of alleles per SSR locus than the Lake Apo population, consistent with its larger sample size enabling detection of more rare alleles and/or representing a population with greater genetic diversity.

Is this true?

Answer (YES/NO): YES